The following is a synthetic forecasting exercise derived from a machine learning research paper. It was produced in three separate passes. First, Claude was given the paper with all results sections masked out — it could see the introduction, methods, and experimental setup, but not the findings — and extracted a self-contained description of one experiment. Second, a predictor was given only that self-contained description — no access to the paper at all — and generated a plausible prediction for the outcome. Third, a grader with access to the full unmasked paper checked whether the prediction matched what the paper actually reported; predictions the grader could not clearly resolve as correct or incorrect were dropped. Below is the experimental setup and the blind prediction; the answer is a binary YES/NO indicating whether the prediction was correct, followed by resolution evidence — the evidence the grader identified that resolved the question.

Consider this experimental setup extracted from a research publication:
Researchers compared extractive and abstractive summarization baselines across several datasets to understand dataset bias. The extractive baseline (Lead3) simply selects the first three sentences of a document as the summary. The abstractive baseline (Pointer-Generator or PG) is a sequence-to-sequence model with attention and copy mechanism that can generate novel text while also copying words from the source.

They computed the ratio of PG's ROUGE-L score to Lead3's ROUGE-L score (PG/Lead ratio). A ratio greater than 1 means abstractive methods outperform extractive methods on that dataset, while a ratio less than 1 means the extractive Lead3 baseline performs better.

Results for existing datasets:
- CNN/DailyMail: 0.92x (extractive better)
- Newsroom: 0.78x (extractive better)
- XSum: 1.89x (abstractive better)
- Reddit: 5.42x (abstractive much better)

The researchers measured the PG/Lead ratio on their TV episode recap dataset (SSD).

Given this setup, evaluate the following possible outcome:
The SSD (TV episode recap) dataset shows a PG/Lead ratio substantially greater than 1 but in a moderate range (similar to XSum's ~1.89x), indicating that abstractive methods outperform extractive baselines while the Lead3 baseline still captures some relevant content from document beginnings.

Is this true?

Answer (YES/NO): NO